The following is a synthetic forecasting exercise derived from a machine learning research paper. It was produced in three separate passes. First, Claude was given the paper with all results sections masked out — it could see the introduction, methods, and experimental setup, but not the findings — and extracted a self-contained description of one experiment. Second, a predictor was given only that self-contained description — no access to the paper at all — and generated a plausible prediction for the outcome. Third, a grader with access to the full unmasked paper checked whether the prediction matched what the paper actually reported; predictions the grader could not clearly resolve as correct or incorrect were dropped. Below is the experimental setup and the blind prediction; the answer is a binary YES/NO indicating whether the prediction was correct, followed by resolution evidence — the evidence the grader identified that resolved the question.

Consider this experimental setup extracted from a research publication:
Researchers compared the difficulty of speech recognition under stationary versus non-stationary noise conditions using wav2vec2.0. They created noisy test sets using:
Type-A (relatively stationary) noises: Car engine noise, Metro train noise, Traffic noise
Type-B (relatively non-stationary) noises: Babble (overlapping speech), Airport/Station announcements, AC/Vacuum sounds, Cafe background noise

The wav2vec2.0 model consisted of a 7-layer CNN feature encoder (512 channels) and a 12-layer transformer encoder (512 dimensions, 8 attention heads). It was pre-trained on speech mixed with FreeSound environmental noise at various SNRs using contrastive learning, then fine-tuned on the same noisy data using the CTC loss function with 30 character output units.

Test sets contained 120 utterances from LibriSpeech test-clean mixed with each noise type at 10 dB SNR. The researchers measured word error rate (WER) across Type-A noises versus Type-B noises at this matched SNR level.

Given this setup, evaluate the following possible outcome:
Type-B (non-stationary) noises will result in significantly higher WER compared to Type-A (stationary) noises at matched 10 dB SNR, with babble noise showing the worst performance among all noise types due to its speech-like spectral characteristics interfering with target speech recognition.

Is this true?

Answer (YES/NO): YES